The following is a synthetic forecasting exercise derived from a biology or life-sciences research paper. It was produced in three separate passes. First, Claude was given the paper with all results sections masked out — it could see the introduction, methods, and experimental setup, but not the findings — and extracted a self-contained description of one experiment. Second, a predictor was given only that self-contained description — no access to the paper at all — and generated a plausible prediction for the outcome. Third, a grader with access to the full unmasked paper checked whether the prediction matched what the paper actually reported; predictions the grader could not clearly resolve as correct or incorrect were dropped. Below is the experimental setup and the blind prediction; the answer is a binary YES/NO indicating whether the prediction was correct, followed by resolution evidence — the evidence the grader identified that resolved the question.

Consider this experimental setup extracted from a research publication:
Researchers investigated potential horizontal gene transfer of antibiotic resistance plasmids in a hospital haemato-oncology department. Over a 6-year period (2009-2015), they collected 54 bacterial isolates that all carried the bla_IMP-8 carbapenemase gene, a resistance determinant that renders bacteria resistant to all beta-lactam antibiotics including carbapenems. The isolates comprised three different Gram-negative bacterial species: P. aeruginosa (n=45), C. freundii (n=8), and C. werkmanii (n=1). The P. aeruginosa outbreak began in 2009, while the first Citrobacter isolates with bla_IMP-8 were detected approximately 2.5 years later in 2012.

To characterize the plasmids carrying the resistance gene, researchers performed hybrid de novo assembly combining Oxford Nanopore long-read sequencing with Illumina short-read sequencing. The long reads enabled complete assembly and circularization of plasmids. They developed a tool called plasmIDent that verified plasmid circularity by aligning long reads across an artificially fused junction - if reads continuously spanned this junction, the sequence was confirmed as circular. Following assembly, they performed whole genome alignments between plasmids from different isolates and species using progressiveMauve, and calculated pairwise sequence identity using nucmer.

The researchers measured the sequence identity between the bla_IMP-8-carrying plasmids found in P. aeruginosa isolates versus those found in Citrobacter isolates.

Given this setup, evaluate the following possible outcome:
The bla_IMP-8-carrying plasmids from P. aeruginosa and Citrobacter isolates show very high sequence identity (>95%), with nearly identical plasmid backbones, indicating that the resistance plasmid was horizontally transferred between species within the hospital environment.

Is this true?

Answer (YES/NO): YES